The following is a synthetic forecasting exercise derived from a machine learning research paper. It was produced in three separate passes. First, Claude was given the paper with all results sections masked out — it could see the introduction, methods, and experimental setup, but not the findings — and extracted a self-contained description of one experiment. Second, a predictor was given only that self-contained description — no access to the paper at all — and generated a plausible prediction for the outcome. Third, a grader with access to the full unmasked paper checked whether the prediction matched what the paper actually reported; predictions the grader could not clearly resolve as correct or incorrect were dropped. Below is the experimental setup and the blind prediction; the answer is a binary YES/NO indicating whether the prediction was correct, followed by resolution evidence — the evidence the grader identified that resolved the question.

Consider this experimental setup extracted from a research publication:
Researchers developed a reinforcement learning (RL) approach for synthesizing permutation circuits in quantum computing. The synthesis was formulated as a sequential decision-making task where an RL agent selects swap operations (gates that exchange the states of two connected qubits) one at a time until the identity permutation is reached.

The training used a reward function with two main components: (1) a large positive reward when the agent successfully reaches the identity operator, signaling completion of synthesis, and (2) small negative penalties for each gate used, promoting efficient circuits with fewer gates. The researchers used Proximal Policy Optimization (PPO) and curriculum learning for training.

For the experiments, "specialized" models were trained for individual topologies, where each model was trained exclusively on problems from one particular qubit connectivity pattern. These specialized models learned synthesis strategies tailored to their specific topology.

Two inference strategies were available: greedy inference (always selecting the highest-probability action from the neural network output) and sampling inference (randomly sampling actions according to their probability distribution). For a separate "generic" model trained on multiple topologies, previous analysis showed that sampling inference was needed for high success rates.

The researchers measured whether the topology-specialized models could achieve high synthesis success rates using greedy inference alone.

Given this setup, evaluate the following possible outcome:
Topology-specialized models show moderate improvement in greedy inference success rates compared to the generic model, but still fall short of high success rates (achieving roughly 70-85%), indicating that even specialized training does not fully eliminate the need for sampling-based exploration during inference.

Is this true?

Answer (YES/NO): NO